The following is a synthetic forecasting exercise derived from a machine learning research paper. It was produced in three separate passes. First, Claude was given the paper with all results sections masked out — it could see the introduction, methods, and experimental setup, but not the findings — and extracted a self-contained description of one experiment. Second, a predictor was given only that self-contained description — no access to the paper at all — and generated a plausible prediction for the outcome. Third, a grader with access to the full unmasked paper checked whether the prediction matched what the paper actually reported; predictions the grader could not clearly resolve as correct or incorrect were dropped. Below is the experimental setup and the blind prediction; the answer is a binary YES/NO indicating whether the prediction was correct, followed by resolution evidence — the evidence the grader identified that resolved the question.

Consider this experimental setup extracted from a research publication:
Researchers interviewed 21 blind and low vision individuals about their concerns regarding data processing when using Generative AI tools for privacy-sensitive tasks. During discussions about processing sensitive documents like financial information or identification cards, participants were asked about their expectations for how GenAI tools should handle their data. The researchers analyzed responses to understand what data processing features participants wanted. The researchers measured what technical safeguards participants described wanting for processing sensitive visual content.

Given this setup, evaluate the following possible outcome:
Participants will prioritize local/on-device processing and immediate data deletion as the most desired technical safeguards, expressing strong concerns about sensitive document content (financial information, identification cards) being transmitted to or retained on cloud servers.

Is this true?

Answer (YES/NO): YES